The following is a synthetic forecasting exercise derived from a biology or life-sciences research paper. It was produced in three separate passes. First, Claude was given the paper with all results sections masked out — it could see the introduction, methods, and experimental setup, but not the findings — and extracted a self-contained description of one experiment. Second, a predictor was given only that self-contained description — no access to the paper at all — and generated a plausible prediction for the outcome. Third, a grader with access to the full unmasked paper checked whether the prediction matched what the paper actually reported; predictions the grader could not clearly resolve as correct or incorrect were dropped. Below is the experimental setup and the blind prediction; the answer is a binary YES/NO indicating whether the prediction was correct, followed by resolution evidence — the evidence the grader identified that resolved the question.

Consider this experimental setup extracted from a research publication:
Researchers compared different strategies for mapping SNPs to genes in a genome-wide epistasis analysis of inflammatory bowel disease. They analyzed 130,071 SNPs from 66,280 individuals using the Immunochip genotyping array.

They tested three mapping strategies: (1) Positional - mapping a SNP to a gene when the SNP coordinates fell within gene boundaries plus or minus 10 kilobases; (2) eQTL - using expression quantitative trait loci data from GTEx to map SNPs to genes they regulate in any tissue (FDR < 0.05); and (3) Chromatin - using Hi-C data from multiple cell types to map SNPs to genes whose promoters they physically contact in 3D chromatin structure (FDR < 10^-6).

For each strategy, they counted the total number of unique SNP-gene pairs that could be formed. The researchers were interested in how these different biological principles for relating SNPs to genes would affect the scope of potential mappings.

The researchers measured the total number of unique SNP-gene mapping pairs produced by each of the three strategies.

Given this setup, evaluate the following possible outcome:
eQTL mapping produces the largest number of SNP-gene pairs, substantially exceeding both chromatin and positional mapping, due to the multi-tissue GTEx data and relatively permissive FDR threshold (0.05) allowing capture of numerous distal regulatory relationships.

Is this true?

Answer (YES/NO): NO